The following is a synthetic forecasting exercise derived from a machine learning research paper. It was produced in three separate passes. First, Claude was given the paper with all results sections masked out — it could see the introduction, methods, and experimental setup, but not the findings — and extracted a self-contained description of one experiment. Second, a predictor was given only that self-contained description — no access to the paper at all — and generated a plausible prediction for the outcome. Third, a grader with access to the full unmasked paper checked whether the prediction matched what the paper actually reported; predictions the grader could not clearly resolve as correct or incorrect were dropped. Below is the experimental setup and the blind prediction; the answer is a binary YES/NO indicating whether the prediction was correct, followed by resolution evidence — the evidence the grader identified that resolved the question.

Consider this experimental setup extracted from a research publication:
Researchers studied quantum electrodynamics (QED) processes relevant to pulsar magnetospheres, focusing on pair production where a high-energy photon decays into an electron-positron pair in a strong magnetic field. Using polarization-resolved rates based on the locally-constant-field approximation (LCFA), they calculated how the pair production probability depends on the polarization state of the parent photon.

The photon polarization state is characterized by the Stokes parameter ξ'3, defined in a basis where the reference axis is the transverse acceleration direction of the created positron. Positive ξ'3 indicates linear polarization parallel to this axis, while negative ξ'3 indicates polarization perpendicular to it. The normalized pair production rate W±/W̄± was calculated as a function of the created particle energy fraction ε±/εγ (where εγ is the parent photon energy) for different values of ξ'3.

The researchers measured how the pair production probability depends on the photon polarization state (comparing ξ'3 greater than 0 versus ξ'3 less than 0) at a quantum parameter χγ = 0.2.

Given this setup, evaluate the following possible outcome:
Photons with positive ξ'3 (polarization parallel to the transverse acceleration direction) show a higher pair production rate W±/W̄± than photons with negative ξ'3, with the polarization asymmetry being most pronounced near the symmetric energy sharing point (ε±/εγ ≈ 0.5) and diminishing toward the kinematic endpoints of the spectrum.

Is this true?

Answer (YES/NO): NO